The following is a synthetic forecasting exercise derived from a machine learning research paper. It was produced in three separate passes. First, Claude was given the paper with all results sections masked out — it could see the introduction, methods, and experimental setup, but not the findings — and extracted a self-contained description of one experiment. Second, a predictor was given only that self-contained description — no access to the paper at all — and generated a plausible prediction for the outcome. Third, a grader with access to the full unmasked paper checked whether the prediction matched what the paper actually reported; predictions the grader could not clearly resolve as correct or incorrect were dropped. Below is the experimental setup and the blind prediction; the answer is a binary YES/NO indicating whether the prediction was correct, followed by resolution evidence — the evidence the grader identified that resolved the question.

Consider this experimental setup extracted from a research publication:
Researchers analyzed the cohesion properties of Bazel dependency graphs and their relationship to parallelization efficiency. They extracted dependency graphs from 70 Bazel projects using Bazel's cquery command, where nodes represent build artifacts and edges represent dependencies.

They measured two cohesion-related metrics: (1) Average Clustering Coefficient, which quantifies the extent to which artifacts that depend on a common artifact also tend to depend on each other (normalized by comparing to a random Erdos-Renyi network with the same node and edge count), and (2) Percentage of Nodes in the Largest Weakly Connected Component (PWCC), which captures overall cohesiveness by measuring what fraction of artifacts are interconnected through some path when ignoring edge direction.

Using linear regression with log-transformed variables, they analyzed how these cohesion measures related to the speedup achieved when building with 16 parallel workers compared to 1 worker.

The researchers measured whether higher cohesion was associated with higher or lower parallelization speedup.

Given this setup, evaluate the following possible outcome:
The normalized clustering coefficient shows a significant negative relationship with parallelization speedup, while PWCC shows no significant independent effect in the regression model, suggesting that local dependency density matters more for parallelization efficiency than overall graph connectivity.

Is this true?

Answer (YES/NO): NO